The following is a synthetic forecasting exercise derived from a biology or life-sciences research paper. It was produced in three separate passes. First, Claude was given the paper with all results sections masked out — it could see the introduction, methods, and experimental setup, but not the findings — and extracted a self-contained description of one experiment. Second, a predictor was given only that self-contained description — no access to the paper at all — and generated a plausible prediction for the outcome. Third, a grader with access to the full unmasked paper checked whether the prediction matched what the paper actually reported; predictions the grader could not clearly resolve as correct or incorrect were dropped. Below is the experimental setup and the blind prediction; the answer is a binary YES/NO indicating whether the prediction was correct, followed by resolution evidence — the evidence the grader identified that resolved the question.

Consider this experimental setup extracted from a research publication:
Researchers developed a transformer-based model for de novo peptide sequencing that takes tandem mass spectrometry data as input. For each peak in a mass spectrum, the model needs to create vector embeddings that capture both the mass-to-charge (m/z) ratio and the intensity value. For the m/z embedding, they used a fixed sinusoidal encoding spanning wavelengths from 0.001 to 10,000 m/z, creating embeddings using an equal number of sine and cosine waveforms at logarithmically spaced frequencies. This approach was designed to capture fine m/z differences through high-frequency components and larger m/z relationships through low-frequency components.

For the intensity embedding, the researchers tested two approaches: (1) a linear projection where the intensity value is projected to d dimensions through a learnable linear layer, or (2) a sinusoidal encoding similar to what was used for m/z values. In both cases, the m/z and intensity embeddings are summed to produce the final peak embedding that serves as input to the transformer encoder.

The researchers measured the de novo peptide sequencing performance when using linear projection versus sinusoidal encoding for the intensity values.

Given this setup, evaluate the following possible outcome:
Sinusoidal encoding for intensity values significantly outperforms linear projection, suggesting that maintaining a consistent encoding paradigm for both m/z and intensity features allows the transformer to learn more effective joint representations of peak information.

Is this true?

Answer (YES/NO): NO